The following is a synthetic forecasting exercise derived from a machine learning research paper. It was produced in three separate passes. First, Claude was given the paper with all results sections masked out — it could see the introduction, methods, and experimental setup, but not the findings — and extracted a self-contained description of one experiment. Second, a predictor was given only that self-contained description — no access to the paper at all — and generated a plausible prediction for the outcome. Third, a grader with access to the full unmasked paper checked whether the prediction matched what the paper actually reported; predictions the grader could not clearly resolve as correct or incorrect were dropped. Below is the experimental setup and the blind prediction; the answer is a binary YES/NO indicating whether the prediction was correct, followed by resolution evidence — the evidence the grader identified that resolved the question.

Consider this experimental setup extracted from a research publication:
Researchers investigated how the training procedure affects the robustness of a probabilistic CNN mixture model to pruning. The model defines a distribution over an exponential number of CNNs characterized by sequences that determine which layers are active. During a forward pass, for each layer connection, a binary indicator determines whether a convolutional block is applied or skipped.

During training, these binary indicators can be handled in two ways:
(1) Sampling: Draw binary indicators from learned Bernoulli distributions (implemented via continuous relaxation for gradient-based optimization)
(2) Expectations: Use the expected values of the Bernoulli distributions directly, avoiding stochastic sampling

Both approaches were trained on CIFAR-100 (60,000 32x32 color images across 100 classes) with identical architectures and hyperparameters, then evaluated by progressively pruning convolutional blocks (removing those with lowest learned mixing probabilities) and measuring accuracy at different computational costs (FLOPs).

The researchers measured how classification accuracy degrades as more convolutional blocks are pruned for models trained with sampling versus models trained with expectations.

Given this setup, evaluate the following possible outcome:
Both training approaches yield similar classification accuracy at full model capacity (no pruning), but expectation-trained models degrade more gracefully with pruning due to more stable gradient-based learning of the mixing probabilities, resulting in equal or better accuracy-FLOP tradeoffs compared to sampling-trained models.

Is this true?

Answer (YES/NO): NO